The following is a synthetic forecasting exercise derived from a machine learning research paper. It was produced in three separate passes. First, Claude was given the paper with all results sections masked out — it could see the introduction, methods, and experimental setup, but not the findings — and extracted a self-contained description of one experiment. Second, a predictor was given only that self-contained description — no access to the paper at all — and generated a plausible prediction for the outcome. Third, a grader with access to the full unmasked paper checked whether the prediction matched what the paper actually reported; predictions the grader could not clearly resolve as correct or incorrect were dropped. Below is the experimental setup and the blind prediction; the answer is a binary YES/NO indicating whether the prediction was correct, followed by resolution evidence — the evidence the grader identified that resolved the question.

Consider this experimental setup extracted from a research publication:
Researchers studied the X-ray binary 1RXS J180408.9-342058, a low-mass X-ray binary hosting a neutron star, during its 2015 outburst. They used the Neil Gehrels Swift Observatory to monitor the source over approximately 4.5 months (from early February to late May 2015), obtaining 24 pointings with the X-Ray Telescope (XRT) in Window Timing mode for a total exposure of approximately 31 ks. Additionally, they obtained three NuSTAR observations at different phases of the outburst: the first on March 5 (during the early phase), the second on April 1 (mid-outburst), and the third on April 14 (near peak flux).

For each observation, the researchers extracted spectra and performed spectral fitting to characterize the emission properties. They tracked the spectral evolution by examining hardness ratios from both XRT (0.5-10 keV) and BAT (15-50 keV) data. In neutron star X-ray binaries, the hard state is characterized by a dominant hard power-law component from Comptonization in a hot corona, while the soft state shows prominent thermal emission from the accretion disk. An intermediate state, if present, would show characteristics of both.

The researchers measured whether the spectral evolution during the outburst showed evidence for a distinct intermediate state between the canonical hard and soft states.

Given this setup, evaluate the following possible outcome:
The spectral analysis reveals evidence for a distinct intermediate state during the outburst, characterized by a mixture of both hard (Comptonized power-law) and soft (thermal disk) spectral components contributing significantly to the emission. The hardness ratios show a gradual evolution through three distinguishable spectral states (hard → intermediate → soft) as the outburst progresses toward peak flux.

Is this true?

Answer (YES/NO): YES